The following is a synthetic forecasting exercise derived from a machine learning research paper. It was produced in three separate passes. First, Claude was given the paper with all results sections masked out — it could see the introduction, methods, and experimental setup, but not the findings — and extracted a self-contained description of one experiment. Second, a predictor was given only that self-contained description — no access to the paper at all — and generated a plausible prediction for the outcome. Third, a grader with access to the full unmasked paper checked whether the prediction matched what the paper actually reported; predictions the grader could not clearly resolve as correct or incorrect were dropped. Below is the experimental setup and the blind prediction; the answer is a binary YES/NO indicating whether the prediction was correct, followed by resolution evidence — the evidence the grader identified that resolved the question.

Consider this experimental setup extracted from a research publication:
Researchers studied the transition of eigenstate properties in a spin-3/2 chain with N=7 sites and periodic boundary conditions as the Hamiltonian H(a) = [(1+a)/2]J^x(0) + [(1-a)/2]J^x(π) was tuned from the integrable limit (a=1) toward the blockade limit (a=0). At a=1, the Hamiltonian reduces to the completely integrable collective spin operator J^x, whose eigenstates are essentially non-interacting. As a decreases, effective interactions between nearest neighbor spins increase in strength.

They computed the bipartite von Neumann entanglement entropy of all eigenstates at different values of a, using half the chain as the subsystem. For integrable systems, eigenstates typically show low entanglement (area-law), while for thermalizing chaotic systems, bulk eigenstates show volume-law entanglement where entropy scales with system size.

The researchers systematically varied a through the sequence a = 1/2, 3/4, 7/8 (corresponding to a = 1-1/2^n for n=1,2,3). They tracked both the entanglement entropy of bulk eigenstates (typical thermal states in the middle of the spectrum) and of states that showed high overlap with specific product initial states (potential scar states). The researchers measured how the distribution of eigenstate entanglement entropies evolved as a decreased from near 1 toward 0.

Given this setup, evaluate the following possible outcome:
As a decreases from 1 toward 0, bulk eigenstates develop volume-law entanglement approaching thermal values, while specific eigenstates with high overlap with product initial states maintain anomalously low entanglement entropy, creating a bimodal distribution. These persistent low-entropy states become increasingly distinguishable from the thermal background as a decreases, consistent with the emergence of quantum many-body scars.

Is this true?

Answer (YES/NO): YES